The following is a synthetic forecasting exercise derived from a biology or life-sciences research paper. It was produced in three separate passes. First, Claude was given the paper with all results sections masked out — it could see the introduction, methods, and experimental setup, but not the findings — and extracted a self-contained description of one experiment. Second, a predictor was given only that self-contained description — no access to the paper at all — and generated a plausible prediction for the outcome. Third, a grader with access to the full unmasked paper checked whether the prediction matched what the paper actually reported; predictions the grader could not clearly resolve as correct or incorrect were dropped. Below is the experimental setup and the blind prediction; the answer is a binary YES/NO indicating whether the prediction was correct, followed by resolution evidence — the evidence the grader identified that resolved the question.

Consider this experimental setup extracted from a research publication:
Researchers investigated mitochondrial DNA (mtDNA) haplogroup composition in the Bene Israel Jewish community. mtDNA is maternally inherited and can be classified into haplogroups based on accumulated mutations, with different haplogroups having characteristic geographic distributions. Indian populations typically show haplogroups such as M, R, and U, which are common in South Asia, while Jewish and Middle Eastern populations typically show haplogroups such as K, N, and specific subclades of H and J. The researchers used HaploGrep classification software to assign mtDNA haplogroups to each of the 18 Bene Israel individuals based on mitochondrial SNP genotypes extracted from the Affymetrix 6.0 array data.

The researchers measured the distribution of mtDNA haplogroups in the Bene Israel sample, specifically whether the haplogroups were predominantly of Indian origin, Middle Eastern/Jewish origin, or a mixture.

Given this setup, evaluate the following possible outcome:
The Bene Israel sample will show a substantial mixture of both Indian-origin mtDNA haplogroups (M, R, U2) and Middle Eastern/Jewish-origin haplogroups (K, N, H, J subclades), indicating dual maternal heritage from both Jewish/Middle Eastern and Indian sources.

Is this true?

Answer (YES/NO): NO